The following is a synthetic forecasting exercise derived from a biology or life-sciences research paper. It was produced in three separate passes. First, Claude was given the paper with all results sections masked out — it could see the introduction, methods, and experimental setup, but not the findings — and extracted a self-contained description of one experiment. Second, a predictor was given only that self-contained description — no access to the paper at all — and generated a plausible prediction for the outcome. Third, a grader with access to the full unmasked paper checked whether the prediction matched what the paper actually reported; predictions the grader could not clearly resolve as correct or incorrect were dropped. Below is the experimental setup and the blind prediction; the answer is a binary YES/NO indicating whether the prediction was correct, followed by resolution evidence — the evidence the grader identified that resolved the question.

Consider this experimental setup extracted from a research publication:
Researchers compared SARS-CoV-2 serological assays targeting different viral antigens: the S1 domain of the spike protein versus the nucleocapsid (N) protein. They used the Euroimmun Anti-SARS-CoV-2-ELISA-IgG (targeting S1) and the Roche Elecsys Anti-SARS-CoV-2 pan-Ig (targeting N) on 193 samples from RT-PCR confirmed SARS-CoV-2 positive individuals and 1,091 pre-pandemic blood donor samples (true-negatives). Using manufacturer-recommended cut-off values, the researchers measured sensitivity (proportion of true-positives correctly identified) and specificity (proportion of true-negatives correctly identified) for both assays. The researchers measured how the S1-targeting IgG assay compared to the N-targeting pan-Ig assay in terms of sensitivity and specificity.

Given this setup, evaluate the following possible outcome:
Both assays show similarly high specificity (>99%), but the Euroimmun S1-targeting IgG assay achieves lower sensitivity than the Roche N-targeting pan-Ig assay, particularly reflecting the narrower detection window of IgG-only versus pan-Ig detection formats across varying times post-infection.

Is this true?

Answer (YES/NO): NO